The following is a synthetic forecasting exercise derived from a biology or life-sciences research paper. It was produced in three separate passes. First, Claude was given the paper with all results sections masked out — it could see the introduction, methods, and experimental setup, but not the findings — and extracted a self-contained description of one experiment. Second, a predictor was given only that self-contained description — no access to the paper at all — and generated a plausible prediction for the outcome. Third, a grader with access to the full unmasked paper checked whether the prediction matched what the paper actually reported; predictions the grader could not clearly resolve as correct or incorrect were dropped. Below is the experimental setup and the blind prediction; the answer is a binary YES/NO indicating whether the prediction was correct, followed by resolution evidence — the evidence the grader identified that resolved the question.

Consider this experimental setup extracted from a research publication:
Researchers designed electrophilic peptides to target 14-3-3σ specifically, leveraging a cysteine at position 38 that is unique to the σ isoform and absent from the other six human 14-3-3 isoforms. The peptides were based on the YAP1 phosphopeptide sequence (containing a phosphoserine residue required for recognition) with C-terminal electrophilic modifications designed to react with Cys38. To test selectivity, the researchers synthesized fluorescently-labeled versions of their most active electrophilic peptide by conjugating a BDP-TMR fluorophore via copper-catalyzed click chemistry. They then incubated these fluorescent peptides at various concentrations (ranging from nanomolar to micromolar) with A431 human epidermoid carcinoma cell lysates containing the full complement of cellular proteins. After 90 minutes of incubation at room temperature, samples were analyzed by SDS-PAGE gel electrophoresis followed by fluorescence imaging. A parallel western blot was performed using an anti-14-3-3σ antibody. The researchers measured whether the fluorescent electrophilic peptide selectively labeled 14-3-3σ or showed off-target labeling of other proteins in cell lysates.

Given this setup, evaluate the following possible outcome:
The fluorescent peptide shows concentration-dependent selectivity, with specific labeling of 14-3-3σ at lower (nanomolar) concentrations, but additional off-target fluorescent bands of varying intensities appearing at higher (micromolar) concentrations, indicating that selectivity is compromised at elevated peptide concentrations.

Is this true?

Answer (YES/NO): YES